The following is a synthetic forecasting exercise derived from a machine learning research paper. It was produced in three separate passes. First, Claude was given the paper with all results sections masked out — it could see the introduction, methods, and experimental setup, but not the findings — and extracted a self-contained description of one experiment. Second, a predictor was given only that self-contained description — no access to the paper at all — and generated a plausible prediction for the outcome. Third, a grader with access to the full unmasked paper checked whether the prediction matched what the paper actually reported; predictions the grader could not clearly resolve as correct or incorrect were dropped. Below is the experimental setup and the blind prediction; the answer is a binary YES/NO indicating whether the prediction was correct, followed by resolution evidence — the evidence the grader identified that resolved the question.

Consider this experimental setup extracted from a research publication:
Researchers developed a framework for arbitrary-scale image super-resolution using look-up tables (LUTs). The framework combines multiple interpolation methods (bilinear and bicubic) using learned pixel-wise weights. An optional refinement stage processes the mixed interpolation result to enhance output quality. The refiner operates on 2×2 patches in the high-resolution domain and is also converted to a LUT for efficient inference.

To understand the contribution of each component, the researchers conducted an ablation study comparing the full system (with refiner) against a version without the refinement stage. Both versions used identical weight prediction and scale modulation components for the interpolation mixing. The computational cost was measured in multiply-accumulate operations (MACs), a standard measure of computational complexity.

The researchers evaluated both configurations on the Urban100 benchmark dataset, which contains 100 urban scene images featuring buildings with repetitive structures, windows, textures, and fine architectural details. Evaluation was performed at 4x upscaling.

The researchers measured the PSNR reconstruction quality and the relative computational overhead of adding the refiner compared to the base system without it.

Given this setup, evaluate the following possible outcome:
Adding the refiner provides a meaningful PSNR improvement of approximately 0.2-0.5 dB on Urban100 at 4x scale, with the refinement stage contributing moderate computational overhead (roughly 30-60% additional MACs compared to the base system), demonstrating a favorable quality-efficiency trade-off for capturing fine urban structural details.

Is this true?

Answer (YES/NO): NO